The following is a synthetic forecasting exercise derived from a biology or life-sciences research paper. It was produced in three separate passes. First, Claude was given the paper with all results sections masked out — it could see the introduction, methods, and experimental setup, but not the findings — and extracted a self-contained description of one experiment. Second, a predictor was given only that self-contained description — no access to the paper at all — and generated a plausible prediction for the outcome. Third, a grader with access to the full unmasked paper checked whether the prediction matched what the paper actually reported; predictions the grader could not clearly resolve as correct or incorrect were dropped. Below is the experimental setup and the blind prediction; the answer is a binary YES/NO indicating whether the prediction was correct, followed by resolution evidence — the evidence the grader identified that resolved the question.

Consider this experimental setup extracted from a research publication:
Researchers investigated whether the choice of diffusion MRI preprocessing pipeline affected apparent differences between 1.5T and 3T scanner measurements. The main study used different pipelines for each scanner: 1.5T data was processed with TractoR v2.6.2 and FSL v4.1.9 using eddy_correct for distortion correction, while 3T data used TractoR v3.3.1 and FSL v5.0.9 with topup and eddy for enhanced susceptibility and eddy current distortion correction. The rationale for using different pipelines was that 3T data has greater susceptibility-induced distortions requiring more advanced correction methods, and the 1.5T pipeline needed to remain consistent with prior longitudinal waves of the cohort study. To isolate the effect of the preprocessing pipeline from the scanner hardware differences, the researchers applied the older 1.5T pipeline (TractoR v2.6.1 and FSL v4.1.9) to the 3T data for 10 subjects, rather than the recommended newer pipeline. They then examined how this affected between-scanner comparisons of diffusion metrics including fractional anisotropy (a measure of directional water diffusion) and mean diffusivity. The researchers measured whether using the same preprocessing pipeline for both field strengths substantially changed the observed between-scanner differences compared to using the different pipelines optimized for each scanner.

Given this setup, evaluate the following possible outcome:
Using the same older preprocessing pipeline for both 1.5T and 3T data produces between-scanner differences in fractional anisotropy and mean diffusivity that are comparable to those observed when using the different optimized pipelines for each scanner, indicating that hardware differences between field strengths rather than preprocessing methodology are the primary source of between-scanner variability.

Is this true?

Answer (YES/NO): NO